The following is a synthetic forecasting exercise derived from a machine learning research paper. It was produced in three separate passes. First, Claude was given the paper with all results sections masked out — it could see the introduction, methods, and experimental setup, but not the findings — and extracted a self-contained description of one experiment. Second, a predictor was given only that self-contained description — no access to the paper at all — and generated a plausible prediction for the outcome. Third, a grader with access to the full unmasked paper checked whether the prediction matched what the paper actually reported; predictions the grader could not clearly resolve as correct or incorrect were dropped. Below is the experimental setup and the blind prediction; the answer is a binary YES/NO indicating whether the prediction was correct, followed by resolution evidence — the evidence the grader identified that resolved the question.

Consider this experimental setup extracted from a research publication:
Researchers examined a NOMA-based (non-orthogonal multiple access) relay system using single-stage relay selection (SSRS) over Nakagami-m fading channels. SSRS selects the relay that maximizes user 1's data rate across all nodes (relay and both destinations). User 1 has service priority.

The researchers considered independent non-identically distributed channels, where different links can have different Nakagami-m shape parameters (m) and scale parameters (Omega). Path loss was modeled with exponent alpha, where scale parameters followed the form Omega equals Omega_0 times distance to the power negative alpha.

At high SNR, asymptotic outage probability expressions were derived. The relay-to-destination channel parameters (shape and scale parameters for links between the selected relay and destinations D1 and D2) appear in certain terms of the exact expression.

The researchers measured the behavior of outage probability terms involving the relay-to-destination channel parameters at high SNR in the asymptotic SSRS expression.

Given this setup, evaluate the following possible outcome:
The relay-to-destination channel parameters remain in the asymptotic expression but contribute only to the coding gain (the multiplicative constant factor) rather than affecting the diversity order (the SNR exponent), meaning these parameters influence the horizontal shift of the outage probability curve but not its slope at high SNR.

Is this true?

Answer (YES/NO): NO